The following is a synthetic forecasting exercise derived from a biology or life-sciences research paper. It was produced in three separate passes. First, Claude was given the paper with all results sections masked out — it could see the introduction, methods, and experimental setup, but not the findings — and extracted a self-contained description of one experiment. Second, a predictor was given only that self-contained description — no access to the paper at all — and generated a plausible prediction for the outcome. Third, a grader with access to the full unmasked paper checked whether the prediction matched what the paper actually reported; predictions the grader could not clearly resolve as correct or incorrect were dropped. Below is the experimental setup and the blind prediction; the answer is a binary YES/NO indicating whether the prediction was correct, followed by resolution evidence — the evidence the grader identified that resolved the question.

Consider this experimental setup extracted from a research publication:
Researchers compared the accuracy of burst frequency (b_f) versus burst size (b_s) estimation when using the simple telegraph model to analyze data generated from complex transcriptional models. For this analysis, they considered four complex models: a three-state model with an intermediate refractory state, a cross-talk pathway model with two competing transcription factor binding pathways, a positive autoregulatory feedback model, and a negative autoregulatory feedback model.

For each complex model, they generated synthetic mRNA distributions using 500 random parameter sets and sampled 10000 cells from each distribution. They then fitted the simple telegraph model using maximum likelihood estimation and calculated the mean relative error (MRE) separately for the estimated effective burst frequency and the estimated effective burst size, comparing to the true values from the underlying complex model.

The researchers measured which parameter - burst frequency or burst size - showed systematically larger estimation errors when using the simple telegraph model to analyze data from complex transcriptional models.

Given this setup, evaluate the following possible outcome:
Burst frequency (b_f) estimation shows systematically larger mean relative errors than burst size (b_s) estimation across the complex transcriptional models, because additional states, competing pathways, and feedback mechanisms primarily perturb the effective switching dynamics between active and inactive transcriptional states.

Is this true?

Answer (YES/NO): NO